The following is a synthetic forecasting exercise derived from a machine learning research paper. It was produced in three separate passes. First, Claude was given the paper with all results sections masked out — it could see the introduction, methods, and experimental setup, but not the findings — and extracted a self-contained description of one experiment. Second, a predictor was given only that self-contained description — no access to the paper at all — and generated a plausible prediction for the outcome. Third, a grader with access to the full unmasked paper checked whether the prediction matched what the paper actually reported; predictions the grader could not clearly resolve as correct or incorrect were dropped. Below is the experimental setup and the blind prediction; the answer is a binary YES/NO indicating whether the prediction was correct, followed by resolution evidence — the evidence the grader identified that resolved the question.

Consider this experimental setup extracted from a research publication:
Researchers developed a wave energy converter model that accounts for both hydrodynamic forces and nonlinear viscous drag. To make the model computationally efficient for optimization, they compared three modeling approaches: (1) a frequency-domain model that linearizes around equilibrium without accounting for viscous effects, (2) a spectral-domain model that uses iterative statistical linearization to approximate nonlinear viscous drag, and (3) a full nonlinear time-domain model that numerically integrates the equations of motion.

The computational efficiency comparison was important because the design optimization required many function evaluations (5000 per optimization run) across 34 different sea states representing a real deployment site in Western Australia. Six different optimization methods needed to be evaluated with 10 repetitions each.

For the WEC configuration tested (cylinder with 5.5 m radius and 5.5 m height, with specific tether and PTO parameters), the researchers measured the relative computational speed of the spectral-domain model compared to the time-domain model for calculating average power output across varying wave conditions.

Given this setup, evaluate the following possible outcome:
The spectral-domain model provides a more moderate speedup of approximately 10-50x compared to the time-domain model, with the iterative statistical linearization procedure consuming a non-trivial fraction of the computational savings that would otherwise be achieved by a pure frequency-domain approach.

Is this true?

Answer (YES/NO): NO